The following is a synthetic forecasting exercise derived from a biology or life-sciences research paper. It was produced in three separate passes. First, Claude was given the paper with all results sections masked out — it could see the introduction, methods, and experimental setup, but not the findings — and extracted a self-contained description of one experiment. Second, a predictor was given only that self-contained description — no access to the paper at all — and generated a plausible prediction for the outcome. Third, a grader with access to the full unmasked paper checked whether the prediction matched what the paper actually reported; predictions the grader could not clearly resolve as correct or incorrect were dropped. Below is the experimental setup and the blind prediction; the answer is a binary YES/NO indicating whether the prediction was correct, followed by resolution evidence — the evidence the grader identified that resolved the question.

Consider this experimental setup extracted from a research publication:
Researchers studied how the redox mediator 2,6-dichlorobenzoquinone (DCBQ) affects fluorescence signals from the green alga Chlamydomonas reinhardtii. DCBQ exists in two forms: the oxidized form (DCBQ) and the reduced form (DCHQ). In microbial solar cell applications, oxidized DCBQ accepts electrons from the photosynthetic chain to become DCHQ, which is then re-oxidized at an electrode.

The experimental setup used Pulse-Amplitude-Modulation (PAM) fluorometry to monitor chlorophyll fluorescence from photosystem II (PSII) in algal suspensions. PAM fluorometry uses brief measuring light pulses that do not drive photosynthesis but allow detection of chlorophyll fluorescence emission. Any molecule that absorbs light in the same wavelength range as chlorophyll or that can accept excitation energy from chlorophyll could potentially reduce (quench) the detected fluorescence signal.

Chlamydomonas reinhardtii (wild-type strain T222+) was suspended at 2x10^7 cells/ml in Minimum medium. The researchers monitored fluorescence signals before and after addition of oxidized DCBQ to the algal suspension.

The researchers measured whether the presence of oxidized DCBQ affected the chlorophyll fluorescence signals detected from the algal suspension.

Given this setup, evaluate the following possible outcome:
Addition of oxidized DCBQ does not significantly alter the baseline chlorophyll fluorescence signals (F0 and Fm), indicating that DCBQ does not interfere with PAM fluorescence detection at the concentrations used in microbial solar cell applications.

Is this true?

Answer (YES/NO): NO